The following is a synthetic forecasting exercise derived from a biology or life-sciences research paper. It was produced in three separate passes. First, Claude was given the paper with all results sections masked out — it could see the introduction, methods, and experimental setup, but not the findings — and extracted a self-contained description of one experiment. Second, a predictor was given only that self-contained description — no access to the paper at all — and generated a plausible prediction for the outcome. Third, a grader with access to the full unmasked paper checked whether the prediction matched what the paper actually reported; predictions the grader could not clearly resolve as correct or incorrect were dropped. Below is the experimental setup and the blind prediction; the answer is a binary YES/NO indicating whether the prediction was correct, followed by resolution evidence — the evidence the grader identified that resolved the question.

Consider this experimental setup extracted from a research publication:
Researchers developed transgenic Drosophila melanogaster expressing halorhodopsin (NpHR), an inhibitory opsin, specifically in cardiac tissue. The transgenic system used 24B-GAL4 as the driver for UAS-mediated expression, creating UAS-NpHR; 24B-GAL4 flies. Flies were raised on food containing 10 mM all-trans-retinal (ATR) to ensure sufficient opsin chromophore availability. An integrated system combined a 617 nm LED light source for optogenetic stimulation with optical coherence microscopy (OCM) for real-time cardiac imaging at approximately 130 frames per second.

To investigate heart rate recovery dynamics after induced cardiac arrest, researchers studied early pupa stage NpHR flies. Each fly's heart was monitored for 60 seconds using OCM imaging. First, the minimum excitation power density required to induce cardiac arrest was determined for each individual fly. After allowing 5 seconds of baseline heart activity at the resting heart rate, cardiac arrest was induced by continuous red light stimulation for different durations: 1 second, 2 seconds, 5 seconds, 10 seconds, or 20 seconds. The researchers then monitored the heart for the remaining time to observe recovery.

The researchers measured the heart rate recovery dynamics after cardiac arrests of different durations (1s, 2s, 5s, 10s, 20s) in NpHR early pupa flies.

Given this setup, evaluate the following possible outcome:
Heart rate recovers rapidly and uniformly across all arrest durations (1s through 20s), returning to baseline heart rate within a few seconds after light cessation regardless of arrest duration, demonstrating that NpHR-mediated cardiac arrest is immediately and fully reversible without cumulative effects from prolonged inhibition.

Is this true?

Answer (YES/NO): NO